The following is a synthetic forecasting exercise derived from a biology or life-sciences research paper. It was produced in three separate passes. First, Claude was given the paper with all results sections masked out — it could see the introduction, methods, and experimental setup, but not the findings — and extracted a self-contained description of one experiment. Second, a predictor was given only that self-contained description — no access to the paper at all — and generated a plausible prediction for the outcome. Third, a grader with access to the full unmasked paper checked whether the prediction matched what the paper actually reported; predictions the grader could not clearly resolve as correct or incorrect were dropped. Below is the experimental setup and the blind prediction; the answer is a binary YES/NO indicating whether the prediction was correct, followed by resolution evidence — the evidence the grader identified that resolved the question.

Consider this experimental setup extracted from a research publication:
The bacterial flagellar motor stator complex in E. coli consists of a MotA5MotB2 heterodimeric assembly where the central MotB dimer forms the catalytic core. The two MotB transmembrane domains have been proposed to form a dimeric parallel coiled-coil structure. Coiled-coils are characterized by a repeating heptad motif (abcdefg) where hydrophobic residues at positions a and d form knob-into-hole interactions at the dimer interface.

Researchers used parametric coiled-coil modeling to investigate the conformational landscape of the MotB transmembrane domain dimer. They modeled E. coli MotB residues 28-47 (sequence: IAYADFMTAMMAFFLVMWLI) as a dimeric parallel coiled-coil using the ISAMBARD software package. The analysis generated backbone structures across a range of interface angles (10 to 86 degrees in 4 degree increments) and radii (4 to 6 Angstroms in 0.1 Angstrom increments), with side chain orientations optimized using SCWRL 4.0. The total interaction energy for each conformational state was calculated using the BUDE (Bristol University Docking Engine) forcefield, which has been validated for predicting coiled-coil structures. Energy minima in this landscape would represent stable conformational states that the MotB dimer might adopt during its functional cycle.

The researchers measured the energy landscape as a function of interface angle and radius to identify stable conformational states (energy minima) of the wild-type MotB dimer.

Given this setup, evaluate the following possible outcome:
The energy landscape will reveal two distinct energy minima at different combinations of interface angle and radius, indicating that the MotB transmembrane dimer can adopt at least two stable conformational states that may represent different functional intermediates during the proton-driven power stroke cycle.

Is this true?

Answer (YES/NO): NO